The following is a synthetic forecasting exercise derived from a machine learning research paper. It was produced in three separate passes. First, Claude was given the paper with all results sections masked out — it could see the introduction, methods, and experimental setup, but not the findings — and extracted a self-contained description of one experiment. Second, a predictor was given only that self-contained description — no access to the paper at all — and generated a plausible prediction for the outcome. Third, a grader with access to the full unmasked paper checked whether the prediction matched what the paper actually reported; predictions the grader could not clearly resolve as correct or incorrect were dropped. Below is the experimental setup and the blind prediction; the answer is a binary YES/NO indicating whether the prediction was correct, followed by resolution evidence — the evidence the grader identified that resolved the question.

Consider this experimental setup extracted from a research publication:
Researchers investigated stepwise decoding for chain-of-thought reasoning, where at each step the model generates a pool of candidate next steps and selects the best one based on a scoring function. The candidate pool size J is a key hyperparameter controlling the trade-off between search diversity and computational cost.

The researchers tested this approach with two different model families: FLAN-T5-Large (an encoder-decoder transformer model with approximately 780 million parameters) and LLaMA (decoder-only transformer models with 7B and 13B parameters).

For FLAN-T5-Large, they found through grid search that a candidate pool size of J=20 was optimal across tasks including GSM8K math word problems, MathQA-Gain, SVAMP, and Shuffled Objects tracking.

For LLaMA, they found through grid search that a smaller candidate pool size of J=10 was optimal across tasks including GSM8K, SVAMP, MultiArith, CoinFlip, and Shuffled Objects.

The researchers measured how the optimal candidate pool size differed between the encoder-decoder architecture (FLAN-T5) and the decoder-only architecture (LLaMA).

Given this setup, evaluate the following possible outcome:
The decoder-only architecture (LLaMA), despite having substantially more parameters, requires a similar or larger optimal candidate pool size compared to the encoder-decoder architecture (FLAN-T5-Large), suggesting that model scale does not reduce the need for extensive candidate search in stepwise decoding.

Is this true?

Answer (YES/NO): NO